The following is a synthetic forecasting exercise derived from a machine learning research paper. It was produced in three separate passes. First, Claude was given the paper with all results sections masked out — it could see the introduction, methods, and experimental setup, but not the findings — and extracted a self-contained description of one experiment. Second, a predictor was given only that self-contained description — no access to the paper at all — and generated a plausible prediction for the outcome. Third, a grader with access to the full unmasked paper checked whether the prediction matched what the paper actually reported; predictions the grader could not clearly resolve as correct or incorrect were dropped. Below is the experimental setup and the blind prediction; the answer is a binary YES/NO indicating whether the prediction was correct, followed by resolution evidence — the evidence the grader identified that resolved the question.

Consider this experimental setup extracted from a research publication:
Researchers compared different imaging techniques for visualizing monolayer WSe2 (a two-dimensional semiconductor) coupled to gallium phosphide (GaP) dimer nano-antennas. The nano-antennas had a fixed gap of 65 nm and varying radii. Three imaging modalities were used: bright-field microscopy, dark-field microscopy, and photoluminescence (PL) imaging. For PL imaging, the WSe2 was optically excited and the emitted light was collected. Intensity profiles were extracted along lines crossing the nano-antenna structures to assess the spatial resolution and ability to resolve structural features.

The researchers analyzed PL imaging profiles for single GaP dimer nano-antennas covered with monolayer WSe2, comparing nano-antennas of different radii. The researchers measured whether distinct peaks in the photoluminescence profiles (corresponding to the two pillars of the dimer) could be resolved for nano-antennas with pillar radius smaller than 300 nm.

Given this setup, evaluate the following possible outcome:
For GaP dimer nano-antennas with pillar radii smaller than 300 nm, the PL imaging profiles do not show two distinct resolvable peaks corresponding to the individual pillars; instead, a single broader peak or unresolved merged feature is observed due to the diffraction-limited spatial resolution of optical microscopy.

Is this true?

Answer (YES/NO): YES